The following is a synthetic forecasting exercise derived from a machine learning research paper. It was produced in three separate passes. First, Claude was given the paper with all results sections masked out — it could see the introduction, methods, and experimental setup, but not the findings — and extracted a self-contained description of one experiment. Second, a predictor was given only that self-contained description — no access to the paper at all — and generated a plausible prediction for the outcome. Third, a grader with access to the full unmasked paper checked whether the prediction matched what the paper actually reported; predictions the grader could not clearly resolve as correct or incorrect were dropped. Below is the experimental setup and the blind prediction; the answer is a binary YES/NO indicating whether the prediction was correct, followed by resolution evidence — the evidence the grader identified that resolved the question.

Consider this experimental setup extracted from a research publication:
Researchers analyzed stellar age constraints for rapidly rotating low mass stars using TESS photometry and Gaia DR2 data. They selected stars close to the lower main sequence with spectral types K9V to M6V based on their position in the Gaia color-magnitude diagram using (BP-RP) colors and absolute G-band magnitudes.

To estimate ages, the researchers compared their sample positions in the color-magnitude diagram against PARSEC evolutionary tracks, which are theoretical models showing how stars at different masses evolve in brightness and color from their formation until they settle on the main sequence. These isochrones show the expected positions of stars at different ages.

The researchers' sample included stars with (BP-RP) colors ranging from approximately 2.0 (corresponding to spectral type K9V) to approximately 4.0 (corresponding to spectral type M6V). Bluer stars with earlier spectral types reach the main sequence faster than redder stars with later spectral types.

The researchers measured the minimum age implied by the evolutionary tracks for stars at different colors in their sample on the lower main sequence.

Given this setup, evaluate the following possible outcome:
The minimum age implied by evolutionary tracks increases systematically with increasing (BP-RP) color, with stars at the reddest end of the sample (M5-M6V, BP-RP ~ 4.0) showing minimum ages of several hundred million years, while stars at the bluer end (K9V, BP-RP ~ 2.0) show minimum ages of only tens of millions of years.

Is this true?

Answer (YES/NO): NO